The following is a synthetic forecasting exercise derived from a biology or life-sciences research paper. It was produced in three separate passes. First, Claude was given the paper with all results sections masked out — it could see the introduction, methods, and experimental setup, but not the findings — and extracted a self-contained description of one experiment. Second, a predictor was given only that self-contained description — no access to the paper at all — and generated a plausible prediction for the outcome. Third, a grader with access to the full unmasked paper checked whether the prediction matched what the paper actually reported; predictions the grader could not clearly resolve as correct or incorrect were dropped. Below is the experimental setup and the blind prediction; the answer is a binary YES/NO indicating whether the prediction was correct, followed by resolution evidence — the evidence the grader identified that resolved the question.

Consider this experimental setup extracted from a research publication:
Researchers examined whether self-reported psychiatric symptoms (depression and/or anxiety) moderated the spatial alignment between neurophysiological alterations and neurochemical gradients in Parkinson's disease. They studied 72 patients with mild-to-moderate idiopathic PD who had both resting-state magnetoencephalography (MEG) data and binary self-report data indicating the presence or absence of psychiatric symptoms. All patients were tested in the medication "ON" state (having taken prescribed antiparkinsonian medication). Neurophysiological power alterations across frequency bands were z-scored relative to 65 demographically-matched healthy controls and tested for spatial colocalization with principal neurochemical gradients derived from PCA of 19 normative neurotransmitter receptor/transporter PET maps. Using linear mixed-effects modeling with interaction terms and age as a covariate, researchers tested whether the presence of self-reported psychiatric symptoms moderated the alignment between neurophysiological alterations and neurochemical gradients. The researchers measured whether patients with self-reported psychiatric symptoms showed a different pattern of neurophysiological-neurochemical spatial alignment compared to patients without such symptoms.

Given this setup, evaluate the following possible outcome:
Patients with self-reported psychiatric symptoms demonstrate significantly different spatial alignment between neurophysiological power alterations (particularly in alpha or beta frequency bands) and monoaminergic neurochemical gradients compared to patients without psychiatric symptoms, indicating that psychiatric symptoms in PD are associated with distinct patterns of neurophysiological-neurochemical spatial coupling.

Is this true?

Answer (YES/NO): NO